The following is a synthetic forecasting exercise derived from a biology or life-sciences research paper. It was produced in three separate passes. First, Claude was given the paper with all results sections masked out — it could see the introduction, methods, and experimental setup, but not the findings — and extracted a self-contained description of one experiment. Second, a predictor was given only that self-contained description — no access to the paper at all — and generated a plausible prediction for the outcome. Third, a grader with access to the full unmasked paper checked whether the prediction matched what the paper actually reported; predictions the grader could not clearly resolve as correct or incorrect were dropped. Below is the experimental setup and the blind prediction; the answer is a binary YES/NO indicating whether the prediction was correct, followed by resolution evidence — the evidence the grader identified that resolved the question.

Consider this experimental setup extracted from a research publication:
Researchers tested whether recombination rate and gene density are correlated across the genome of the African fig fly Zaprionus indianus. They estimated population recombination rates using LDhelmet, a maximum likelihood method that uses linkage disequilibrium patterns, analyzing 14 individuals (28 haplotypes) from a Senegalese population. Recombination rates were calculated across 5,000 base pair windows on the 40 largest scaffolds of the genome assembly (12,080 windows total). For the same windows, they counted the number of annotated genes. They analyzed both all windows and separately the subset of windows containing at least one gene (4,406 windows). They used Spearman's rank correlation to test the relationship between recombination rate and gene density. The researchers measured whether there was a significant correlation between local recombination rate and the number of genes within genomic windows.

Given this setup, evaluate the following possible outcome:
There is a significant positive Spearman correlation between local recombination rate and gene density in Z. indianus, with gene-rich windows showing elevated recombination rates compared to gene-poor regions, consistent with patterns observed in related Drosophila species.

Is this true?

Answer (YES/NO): NO